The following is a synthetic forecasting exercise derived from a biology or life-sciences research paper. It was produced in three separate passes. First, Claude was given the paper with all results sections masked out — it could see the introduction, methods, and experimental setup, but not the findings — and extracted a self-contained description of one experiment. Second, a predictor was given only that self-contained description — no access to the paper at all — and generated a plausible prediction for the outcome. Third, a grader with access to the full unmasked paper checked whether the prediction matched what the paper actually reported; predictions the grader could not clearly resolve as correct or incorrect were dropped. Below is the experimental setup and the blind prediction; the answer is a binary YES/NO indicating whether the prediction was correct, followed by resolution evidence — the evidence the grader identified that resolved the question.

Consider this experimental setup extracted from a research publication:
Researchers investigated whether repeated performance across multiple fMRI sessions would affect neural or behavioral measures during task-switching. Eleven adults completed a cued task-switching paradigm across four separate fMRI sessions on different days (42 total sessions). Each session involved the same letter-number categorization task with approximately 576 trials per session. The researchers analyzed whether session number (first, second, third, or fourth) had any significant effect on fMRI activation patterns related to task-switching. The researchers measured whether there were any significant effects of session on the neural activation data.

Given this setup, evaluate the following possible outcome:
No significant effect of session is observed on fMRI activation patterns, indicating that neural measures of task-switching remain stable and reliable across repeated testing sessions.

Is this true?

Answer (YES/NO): YES